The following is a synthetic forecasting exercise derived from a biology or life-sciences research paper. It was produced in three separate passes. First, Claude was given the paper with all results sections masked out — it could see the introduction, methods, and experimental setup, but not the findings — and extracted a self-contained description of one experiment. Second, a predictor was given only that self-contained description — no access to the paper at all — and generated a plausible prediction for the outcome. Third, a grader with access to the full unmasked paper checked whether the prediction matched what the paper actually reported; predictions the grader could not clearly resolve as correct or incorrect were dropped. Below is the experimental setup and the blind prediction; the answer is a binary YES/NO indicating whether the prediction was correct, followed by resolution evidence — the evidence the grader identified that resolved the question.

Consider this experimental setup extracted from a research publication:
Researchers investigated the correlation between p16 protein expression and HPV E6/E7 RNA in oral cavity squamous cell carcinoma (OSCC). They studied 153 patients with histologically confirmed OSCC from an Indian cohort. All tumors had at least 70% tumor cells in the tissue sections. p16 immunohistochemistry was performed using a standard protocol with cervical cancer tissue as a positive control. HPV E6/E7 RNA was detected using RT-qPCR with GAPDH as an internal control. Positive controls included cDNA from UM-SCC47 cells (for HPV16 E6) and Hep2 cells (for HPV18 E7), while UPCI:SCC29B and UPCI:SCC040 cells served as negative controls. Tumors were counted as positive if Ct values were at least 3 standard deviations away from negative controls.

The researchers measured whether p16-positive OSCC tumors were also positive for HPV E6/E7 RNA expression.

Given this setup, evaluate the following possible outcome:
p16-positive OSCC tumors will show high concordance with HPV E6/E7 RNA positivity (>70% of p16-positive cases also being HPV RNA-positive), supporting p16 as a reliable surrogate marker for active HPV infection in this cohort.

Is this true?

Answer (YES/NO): NO